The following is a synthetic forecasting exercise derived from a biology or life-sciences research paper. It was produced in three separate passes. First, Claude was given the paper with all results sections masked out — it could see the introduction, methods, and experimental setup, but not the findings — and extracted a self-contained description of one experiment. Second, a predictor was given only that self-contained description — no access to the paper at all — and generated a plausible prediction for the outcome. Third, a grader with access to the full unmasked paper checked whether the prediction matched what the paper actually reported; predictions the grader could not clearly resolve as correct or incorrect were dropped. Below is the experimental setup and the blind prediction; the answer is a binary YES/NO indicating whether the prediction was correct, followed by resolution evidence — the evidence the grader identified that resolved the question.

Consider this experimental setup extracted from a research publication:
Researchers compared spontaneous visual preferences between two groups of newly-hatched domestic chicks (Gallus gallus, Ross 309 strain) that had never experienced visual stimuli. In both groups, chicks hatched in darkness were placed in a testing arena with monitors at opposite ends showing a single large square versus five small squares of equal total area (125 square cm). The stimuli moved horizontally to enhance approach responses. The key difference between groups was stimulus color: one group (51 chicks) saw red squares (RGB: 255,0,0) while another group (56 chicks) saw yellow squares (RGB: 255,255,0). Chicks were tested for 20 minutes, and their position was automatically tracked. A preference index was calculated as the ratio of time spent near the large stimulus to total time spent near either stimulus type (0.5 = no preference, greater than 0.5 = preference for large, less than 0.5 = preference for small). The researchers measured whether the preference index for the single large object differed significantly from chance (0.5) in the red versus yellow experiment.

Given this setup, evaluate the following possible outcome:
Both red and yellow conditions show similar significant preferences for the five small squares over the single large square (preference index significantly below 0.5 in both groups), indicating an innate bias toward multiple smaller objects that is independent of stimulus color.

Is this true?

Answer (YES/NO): NO